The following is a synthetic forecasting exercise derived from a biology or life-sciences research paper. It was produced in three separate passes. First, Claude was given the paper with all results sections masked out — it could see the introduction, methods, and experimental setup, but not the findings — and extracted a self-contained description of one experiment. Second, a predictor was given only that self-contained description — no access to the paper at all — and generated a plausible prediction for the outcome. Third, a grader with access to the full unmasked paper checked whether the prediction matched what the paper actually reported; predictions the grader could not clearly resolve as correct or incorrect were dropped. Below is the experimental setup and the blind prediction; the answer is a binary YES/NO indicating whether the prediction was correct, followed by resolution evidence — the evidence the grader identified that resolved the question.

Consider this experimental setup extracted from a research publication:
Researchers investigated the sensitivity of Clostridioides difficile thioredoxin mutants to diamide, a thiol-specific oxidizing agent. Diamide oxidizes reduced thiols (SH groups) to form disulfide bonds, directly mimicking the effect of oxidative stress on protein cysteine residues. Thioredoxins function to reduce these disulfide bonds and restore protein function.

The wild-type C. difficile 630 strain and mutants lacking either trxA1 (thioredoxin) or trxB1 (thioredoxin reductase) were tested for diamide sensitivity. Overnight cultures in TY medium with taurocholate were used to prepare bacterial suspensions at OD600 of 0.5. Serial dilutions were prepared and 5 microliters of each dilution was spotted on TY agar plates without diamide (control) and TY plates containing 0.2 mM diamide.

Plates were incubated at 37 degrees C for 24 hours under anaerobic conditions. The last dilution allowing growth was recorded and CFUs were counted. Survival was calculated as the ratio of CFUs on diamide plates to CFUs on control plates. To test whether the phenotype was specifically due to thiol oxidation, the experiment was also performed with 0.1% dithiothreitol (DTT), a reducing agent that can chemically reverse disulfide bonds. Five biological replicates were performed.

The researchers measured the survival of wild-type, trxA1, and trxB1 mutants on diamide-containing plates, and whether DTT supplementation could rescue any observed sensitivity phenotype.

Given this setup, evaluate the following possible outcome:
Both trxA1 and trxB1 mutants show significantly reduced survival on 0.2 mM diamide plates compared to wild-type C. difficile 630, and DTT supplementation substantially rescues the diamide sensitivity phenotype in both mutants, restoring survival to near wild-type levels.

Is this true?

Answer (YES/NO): NO